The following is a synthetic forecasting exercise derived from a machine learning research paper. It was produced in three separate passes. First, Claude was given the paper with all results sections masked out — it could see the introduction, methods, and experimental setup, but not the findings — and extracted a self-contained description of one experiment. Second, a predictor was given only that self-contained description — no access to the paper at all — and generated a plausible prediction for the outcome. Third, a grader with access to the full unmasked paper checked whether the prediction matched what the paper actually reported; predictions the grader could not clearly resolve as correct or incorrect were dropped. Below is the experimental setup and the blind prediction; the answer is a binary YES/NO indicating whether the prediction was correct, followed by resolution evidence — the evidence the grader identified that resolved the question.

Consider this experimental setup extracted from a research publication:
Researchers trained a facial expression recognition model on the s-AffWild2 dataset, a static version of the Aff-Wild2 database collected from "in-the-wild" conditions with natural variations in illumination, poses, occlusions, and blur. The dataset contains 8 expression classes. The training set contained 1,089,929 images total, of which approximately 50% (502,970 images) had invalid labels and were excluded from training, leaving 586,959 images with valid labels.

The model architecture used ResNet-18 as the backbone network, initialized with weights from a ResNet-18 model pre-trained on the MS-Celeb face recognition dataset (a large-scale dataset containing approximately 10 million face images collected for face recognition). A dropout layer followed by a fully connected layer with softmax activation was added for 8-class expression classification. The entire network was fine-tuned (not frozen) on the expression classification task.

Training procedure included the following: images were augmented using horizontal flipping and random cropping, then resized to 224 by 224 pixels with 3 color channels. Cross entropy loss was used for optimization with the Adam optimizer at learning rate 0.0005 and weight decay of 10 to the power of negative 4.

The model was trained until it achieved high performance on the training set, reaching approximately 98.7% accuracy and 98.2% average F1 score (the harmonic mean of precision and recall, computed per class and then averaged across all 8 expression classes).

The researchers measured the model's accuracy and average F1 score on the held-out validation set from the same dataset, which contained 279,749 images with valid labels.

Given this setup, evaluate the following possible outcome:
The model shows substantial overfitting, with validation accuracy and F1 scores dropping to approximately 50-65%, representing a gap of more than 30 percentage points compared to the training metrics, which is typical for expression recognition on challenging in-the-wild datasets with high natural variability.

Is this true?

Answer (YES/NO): NO